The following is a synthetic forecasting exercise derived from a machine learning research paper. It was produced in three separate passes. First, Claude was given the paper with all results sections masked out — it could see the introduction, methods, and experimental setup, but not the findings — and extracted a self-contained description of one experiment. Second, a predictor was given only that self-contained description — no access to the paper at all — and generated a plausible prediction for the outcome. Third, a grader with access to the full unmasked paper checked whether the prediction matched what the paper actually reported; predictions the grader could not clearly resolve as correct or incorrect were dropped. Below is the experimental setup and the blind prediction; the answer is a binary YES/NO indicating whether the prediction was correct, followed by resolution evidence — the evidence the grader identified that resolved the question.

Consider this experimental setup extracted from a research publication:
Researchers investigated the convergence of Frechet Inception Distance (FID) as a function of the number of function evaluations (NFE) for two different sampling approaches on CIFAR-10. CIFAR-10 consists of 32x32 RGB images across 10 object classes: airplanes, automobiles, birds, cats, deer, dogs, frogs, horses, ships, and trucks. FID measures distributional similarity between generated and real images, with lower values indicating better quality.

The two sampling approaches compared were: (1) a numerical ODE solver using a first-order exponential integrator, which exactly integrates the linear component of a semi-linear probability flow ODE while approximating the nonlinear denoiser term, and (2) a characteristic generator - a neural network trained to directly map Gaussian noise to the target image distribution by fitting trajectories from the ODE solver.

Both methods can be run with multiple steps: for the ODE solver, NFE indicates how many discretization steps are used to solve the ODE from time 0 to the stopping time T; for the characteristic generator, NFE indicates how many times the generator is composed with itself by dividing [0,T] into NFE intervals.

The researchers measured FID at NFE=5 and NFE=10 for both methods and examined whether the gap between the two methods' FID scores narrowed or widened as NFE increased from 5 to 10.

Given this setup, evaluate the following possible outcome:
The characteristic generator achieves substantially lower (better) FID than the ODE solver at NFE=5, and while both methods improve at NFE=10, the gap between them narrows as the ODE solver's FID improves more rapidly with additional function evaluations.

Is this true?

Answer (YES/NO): YES